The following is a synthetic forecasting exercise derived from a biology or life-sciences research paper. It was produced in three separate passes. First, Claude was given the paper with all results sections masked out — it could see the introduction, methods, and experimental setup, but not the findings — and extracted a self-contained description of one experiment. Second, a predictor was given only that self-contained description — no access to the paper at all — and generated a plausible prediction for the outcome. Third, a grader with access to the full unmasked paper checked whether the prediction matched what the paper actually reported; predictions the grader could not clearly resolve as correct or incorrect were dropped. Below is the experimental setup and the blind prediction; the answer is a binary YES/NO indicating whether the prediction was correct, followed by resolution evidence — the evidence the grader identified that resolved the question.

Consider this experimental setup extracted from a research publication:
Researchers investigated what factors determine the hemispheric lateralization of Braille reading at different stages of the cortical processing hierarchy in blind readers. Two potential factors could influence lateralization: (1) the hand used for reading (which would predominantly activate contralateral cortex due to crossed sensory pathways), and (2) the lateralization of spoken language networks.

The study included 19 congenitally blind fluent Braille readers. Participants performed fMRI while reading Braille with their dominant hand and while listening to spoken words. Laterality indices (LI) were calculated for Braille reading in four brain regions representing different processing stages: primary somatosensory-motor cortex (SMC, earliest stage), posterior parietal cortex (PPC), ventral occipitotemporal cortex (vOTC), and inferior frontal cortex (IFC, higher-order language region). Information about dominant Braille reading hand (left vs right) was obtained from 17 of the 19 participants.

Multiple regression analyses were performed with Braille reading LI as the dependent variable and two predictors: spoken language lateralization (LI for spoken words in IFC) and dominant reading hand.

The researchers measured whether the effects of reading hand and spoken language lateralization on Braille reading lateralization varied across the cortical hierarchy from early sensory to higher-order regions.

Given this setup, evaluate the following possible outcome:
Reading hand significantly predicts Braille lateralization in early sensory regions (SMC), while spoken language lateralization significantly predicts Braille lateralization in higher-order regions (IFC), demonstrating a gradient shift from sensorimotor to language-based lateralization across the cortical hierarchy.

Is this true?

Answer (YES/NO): YES